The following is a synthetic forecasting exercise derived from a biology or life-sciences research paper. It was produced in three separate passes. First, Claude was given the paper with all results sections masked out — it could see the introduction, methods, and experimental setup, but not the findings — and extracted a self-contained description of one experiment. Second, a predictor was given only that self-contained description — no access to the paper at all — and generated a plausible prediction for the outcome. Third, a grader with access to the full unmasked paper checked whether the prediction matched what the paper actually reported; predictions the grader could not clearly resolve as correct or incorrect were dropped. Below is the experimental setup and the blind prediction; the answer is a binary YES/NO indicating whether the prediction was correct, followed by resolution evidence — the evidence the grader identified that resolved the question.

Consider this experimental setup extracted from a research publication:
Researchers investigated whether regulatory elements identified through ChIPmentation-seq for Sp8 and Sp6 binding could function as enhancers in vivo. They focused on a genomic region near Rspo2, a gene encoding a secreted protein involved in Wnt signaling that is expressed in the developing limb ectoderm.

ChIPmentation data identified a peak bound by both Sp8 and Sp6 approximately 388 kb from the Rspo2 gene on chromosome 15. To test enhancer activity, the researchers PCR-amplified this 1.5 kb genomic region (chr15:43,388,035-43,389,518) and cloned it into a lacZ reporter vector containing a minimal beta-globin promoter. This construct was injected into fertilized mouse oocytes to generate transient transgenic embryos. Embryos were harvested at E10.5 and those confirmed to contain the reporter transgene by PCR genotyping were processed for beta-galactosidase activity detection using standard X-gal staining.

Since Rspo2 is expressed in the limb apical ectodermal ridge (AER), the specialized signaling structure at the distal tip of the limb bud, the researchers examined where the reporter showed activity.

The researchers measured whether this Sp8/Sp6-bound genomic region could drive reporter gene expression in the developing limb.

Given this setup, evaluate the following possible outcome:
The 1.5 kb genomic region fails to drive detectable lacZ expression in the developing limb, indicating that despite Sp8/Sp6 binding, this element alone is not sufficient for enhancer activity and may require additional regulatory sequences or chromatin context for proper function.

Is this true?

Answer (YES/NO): NO